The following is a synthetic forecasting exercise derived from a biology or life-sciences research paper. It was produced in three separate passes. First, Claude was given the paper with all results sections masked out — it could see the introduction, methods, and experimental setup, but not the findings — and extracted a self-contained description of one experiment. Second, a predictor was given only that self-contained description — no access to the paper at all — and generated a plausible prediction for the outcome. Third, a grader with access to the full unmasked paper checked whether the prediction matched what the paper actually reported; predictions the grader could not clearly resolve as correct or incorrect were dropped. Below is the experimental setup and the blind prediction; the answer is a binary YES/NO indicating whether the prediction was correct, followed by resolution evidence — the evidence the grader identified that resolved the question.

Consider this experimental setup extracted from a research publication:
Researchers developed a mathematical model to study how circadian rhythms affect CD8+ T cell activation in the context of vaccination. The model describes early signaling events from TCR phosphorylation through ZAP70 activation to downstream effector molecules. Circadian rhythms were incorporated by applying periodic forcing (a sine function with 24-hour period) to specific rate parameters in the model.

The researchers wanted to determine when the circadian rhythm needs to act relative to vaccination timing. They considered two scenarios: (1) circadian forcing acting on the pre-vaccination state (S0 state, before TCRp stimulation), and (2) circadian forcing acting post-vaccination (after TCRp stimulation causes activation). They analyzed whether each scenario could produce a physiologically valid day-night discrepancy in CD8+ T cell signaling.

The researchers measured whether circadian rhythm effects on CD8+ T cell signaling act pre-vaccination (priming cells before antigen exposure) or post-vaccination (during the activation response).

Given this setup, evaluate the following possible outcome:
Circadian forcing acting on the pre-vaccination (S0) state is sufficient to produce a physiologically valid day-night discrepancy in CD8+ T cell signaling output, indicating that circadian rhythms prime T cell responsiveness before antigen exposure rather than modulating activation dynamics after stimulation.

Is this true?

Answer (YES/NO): YES